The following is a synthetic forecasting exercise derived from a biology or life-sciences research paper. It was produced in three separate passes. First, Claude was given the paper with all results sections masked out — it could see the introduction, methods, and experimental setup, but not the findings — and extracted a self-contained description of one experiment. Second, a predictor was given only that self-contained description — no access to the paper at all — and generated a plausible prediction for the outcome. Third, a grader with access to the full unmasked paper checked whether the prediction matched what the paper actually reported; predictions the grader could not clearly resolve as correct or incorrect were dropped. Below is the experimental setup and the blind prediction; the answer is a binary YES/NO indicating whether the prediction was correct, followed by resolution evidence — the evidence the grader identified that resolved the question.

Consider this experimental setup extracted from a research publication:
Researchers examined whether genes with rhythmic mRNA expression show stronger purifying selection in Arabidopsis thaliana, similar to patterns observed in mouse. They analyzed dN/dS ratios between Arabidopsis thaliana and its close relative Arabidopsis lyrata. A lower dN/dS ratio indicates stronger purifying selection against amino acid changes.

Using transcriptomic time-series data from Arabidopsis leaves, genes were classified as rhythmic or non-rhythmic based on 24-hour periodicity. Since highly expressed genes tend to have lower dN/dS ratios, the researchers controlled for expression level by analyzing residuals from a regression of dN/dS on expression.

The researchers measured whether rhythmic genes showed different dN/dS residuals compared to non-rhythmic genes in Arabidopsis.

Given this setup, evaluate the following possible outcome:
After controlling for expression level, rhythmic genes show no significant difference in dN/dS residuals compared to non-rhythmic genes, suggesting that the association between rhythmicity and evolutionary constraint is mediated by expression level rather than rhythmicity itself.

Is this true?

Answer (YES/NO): NO